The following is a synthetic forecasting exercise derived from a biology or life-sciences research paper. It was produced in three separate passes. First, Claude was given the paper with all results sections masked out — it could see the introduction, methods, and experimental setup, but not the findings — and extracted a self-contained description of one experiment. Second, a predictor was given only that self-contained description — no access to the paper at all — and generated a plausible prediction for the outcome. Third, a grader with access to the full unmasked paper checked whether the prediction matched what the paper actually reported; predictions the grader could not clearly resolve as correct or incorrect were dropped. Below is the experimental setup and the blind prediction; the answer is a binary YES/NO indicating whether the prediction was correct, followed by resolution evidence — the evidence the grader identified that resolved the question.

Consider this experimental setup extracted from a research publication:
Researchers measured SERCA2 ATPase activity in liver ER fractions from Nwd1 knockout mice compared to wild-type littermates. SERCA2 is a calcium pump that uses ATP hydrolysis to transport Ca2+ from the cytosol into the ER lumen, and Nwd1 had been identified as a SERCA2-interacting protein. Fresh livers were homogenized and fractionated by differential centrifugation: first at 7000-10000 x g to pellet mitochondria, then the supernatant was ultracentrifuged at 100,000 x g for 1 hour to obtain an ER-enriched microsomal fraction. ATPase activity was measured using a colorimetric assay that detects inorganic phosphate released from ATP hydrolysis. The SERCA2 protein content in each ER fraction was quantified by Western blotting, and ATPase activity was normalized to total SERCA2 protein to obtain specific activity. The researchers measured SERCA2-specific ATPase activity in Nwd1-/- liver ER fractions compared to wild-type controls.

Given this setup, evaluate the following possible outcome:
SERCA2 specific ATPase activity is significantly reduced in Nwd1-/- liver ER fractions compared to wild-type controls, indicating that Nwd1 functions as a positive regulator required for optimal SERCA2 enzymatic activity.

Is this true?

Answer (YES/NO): YES